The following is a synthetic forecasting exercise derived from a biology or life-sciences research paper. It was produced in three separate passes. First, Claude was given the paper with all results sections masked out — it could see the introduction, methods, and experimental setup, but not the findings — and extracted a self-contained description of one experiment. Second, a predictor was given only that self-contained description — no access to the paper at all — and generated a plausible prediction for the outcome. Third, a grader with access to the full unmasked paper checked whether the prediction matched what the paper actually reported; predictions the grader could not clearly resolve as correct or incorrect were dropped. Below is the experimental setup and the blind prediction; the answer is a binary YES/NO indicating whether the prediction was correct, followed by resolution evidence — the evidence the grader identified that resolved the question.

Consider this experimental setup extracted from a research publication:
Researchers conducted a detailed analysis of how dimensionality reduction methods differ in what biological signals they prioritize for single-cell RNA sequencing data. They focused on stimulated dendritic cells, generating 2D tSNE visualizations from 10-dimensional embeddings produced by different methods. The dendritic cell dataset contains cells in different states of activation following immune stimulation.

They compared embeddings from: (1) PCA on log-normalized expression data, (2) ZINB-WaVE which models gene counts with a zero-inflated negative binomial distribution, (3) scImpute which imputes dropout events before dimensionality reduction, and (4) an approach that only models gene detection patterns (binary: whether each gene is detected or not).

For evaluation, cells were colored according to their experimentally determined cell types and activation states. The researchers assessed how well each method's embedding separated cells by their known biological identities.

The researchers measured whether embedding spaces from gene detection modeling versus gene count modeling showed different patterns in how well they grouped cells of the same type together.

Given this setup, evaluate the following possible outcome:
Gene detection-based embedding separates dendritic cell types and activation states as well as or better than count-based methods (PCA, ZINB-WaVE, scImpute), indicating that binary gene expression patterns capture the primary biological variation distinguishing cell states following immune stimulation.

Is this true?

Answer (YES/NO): YES